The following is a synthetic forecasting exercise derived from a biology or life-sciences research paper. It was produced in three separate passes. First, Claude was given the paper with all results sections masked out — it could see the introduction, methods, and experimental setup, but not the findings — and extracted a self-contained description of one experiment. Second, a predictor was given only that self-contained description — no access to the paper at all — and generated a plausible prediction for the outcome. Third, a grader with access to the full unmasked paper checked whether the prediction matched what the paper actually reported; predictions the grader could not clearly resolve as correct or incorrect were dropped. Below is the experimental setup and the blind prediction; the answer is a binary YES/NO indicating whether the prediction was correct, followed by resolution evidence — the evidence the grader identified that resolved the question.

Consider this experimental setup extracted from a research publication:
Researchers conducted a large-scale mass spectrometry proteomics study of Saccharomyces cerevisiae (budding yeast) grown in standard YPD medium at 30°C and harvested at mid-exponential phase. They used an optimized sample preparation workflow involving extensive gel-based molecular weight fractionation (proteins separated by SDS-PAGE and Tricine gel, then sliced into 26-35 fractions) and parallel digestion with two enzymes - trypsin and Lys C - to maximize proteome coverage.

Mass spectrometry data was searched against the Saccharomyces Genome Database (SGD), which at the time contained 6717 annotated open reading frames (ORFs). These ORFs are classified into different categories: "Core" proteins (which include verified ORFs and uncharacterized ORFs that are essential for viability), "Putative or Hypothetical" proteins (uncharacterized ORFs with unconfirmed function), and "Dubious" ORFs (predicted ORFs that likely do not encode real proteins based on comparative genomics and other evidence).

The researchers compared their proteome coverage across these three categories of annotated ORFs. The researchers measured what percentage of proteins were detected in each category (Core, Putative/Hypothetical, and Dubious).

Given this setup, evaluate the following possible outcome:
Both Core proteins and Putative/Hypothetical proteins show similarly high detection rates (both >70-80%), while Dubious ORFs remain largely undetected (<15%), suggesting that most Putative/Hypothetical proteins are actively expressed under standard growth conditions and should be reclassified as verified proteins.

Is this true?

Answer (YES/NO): NO